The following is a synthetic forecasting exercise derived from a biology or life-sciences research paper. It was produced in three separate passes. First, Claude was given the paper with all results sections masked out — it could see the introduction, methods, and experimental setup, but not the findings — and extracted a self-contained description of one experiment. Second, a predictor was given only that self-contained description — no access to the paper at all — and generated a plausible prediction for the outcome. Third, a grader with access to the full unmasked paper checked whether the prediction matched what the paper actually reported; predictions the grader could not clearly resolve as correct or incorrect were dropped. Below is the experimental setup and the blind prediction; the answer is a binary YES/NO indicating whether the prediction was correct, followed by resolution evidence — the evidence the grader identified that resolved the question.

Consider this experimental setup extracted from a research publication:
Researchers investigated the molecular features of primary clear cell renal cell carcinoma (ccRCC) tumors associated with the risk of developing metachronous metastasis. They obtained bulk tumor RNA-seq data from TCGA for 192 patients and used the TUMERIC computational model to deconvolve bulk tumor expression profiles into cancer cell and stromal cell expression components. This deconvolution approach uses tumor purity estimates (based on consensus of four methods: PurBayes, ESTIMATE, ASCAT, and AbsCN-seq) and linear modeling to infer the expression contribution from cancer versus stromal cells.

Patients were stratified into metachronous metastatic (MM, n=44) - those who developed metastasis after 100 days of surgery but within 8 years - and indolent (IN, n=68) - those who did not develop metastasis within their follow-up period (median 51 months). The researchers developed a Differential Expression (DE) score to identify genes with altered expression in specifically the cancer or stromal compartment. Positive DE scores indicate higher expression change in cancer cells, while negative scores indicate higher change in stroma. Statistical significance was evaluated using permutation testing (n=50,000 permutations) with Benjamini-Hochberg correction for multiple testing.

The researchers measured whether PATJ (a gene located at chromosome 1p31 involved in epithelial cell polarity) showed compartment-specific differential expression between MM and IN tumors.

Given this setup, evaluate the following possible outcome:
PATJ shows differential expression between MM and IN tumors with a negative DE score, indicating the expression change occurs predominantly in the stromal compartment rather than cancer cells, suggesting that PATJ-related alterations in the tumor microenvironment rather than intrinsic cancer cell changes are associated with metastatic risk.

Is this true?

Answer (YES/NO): NO